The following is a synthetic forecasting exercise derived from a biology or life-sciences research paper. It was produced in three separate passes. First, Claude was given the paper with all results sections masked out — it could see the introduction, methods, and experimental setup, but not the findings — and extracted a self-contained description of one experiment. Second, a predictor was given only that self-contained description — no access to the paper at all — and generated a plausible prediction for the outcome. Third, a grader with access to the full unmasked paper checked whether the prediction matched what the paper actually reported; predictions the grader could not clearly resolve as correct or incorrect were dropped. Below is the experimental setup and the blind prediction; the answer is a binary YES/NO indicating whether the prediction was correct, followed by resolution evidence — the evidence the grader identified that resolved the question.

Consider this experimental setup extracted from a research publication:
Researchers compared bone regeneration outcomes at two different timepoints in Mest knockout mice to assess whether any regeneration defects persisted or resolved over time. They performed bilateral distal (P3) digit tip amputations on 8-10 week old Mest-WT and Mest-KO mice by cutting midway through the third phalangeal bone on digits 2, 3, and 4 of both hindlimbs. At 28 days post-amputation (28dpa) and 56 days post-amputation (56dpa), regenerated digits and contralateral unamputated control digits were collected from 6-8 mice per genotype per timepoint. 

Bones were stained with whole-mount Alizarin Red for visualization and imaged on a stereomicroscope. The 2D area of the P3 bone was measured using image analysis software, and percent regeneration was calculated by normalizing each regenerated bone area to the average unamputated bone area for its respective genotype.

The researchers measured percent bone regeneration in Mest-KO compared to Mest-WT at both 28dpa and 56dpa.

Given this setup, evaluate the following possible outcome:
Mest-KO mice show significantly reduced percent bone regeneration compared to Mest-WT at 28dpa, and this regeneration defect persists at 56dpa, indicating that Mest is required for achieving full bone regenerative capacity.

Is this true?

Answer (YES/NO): NO